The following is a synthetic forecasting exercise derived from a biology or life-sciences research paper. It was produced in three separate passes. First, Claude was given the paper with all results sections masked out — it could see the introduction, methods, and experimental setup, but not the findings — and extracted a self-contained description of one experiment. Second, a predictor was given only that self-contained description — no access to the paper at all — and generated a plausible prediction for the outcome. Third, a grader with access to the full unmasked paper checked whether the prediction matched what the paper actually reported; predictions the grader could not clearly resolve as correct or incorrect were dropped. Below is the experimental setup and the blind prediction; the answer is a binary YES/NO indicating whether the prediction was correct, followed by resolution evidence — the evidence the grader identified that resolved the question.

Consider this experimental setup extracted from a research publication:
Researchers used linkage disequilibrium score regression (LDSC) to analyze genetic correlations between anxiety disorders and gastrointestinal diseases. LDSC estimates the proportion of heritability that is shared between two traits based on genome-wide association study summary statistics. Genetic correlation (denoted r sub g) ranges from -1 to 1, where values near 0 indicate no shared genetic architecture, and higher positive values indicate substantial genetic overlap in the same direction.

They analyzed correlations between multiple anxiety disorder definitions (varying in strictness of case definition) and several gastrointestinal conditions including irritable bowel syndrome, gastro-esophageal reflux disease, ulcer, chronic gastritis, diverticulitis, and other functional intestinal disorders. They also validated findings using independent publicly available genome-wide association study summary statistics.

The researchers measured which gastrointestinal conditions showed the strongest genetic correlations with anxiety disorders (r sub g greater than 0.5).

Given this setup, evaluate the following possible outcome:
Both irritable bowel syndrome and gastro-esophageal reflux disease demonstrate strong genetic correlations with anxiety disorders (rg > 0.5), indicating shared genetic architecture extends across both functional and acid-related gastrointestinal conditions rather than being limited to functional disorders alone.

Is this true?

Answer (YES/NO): NO